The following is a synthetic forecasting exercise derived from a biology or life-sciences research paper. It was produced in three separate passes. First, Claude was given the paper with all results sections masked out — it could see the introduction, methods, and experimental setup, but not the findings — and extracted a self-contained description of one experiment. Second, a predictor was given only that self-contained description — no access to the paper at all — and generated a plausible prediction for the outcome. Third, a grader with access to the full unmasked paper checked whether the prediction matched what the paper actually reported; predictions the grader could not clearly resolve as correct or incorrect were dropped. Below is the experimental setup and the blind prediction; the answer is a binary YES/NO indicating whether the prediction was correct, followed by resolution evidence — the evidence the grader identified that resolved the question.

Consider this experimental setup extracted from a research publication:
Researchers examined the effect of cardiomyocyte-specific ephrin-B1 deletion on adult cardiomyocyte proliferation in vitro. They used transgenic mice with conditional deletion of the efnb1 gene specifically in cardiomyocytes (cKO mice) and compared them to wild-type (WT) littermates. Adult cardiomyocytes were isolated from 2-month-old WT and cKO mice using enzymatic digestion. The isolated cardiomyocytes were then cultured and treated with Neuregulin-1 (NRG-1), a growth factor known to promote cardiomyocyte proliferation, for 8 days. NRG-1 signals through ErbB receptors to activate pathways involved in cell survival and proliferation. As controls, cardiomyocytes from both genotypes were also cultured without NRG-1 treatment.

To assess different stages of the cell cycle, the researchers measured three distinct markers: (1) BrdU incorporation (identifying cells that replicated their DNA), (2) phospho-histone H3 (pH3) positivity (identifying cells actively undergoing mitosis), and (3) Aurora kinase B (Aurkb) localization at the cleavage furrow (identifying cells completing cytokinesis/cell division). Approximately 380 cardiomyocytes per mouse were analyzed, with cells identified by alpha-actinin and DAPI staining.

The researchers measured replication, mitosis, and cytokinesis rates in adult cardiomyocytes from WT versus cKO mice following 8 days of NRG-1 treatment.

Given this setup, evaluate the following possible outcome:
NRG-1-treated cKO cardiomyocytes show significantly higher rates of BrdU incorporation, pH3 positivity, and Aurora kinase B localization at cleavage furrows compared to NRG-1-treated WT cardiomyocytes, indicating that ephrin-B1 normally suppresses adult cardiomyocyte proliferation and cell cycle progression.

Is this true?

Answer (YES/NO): YES